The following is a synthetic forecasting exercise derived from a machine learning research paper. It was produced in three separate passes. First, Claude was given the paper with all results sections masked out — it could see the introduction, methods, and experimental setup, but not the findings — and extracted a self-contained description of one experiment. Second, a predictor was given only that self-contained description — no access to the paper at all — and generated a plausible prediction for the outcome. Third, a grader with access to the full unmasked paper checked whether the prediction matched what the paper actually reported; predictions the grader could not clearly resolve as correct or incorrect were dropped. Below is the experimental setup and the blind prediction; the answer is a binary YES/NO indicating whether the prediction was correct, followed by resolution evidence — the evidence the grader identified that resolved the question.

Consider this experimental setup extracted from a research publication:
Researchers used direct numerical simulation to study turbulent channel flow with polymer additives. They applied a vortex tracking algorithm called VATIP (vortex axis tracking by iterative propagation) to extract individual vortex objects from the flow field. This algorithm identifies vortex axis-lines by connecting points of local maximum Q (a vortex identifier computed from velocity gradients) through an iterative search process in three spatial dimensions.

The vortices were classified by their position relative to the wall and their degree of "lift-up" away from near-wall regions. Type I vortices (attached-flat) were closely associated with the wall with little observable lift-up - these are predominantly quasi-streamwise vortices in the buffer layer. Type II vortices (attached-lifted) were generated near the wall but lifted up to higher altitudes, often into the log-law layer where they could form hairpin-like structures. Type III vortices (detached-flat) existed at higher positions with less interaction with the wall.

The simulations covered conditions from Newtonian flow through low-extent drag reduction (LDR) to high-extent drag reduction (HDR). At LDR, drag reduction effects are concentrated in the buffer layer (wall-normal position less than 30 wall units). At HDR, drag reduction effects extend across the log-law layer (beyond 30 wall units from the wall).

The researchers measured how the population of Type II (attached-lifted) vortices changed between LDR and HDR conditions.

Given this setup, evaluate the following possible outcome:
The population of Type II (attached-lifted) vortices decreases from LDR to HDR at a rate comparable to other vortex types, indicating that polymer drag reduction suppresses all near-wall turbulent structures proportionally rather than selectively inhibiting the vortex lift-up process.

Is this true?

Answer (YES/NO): NO